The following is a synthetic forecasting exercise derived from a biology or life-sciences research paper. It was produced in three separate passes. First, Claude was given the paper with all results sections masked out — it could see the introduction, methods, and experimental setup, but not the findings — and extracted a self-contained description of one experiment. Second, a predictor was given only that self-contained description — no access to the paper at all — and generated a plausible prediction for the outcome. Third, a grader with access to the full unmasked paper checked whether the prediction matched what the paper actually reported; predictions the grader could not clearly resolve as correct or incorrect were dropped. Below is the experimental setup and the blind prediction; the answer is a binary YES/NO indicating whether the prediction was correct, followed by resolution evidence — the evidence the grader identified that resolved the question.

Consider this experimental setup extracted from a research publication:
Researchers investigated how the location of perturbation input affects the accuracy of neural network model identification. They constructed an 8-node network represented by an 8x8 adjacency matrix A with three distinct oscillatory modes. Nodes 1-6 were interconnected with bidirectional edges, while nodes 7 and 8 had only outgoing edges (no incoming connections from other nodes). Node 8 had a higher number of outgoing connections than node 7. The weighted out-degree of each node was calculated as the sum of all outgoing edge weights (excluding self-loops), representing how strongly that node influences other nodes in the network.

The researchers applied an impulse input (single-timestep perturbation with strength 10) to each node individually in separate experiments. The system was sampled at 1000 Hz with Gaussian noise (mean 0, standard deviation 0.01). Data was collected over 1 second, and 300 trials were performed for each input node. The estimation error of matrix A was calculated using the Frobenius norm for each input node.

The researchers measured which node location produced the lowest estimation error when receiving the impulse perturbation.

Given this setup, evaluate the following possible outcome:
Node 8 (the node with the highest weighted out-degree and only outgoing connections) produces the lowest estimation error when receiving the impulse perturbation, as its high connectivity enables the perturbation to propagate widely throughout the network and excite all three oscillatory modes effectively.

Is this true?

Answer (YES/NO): YES